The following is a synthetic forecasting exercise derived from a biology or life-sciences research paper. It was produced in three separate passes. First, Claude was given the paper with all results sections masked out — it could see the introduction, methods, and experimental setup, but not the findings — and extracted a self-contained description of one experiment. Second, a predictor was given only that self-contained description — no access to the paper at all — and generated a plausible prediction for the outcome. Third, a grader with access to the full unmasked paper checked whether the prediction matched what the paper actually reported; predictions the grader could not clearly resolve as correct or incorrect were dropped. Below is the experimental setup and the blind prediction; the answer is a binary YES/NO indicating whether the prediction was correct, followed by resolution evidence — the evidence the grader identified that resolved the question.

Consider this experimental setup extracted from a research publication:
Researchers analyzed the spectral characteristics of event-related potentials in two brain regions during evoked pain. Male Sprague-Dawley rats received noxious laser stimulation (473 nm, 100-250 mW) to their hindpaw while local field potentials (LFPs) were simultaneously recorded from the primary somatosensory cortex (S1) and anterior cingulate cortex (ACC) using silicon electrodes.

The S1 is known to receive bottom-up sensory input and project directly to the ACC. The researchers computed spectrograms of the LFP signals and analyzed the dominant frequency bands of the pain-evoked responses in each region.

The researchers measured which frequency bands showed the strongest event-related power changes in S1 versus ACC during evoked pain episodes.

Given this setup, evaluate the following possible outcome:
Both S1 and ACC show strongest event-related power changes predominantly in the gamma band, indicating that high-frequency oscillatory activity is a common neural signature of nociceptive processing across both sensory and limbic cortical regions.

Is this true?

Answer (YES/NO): NO